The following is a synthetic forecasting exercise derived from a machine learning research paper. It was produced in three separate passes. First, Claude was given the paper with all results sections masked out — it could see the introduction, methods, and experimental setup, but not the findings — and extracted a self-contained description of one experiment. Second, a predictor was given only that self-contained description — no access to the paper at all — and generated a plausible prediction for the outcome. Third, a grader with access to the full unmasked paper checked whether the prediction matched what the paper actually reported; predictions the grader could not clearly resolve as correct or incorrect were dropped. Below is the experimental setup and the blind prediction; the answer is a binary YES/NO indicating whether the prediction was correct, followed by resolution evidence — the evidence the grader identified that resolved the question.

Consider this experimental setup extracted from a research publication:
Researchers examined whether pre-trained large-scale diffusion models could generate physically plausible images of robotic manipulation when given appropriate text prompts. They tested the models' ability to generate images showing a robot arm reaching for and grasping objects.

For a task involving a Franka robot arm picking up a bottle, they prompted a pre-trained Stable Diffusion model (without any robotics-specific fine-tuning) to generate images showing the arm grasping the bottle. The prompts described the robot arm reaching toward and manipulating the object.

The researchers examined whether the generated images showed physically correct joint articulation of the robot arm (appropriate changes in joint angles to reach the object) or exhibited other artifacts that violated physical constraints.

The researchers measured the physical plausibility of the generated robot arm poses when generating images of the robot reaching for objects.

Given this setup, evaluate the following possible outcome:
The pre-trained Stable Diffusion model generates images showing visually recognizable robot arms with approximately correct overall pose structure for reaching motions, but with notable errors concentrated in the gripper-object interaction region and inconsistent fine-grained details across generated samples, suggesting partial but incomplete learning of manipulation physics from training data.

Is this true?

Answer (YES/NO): NO